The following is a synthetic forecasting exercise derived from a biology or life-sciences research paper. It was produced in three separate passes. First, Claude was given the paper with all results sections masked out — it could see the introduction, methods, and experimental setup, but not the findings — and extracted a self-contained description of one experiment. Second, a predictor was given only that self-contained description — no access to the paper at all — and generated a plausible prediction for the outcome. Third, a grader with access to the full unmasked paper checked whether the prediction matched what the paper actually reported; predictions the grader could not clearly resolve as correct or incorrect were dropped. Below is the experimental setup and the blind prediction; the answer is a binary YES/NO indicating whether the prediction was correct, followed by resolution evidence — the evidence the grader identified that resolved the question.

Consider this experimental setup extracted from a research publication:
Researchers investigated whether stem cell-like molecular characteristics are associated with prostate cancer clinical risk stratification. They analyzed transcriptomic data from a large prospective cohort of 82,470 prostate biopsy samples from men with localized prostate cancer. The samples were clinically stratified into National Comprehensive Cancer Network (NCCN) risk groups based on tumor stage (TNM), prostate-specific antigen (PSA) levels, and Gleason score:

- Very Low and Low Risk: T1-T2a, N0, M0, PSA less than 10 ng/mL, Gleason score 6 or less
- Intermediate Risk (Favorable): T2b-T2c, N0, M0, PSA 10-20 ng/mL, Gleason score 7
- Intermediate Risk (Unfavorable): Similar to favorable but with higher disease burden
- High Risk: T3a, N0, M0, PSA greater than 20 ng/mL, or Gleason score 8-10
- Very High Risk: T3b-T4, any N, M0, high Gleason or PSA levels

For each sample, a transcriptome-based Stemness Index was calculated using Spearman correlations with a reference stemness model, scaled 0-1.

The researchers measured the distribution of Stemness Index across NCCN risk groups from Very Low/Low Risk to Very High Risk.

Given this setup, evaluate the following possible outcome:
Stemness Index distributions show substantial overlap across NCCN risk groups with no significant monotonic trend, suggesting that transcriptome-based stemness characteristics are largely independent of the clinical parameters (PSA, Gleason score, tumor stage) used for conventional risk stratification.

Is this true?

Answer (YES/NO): NO